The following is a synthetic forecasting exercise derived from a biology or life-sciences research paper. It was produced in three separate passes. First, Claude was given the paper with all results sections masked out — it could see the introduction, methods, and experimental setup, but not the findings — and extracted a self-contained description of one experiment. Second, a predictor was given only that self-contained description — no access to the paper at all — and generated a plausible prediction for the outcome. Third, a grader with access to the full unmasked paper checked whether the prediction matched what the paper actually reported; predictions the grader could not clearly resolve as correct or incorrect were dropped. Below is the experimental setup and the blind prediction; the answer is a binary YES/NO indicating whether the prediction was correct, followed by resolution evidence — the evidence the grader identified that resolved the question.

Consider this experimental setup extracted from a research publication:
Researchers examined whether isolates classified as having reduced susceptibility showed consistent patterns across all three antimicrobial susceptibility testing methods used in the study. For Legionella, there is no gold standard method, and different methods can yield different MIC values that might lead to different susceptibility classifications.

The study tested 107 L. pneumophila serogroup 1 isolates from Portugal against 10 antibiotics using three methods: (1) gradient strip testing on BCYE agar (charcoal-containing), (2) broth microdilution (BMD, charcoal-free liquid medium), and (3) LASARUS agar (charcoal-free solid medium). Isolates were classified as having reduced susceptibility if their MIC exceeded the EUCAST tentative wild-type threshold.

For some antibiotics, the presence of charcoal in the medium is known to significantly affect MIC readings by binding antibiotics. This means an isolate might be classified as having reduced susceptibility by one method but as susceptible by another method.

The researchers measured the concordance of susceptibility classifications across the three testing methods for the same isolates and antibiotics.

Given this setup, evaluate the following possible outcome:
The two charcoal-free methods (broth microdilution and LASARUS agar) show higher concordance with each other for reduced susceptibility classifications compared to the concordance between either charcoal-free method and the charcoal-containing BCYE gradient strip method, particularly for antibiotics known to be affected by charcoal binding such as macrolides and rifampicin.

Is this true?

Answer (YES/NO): NO